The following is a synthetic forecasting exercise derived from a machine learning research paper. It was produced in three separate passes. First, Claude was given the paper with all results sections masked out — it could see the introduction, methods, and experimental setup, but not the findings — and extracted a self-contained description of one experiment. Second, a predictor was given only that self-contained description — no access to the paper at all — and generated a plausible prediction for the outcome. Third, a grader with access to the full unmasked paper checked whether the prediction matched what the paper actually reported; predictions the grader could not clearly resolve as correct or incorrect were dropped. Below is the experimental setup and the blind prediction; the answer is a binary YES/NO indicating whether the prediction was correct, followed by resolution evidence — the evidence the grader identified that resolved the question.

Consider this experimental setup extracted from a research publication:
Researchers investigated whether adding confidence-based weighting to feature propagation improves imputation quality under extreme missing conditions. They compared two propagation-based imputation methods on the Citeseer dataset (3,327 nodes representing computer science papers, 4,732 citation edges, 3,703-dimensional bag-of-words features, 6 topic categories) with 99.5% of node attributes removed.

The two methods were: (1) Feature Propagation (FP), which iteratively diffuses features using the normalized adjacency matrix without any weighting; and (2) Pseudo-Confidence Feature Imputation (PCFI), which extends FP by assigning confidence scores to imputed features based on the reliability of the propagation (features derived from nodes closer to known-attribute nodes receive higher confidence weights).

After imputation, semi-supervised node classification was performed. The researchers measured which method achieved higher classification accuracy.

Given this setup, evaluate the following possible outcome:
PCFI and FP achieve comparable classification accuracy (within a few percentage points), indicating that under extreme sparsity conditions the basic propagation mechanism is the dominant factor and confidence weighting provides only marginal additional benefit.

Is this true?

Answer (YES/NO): NO